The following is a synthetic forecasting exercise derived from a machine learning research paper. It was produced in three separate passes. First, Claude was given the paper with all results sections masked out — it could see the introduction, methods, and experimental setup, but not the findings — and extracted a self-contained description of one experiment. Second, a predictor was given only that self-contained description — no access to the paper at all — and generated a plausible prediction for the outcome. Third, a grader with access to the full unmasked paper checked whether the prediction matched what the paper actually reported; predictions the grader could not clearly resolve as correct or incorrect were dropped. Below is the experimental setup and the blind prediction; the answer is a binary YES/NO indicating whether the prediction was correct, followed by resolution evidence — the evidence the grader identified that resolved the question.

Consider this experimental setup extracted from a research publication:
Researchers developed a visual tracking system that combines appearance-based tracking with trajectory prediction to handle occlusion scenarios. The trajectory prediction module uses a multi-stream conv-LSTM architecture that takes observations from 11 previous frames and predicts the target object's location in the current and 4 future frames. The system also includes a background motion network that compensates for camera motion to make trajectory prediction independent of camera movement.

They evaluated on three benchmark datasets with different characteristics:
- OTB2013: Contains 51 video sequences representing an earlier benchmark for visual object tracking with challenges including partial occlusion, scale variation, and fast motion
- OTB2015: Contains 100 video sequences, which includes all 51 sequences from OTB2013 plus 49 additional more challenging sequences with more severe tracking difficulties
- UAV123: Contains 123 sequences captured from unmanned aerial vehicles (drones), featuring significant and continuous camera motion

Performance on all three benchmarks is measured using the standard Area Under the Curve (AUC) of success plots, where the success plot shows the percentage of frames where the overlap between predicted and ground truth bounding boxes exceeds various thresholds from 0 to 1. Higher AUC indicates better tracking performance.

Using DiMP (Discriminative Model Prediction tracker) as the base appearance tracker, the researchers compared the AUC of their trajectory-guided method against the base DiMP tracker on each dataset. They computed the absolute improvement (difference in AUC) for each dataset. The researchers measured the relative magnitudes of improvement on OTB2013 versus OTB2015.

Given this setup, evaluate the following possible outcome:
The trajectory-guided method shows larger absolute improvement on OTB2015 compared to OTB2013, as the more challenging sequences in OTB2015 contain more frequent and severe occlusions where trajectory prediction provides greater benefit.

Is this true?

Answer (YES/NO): YES